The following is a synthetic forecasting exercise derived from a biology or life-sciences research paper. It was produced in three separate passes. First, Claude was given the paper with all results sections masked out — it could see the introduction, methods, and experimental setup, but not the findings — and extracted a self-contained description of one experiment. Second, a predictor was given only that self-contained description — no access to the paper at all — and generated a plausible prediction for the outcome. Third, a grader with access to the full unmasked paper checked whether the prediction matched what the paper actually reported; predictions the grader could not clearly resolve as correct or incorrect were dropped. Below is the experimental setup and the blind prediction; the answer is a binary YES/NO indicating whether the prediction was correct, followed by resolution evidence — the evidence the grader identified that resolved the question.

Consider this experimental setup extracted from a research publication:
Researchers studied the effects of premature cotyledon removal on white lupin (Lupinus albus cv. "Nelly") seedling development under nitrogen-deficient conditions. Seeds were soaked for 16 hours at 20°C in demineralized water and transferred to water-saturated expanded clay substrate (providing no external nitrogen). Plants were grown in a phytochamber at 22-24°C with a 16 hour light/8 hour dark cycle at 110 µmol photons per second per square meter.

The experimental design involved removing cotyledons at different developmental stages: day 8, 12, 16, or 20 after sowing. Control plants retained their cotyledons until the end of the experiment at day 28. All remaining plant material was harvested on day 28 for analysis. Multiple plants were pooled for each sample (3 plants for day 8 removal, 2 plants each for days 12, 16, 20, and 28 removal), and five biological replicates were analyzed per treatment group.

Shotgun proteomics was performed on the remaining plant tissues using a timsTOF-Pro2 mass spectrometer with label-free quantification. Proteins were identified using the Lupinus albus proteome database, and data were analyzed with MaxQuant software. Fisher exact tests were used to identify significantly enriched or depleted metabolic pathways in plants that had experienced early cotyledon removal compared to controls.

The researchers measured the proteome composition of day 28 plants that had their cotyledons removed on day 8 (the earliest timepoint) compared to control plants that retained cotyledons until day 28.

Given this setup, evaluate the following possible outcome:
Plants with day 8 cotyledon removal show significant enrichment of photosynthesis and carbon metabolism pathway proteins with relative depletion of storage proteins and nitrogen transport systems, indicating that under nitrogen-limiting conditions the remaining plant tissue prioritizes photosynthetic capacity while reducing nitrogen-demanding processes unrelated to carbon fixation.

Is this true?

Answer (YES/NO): NO